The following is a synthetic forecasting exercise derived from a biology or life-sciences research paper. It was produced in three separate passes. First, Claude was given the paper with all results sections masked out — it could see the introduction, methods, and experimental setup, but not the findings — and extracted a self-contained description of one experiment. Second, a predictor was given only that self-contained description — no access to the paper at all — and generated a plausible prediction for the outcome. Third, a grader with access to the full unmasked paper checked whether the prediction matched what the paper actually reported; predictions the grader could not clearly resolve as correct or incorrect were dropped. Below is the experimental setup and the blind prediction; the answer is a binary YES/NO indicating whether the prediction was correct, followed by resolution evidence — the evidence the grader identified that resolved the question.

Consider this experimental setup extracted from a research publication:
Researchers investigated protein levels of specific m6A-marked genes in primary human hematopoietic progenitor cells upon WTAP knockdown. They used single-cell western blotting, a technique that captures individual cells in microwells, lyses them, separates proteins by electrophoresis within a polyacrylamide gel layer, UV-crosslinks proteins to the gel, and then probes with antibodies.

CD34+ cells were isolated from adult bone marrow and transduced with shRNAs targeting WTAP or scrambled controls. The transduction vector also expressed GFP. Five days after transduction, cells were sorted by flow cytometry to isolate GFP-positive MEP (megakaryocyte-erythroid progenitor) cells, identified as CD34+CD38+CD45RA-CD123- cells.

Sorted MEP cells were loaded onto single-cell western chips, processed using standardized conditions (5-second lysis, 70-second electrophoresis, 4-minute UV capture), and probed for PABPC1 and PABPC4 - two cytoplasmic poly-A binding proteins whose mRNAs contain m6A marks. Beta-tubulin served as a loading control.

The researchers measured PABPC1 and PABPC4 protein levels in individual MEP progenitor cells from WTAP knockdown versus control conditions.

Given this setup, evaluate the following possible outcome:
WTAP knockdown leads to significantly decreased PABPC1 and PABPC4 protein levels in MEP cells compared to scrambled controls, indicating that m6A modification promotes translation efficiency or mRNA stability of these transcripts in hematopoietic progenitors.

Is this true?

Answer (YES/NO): YES